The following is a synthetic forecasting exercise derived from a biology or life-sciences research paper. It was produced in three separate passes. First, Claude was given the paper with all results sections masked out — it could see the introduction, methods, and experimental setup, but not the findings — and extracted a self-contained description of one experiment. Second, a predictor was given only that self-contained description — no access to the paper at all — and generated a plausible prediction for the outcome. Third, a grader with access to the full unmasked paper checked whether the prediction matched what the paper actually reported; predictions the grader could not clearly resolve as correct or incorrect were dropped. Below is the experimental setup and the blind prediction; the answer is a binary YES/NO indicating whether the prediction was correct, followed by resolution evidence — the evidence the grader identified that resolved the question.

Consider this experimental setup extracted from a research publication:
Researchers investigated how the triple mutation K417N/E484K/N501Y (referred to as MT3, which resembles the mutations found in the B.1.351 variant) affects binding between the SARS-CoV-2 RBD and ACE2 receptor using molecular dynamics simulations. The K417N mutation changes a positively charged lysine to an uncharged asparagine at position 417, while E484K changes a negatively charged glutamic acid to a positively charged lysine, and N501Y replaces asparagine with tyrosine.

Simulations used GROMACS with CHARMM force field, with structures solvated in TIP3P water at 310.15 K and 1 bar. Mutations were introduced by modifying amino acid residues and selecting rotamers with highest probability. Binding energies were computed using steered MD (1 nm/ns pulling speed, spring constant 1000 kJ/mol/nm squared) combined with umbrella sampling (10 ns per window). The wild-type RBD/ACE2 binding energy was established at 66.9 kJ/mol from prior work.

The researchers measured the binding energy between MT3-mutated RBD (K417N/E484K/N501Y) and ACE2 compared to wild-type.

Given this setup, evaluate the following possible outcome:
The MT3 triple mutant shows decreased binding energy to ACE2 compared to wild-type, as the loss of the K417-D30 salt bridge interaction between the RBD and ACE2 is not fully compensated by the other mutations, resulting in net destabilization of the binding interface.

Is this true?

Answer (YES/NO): NO